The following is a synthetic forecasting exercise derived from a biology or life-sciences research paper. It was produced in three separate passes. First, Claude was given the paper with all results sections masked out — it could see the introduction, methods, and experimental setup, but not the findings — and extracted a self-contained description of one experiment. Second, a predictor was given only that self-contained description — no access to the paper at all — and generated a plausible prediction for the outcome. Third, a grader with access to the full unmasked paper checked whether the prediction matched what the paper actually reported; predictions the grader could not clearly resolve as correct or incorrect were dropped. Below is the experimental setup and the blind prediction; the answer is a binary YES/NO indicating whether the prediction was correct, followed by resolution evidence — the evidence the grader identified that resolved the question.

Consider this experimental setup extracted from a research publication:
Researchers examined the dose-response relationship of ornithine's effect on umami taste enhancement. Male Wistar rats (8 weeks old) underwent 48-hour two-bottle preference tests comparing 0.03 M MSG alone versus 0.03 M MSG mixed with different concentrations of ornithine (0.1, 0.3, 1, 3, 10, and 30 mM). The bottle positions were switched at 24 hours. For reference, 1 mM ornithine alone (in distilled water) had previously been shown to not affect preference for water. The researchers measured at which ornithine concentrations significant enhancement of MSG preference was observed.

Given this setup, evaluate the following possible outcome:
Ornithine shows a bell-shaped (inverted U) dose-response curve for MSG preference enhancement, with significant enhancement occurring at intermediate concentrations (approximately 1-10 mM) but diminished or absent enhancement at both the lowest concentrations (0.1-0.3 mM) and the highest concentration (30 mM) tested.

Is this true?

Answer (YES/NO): NO